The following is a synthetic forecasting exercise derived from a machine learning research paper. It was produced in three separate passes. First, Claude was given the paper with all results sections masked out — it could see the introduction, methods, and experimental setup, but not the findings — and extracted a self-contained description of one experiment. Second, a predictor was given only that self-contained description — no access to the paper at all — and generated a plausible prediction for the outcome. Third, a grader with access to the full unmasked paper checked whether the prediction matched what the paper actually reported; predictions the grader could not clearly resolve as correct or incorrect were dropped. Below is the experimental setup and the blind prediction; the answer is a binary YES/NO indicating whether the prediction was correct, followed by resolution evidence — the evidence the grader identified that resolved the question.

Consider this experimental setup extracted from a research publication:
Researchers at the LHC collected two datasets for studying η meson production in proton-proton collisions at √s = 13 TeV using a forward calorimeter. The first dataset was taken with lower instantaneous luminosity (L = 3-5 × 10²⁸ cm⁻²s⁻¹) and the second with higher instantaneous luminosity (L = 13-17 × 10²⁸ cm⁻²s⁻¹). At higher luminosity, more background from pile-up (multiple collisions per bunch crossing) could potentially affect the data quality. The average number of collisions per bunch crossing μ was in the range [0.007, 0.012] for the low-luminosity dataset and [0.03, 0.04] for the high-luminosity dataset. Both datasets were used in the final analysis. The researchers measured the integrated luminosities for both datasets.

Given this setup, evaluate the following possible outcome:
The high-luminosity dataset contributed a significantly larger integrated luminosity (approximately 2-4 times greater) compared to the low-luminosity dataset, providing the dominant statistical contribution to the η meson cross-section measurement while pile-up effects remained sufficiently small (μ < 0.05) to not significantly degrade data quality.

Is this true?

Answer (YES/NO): NO